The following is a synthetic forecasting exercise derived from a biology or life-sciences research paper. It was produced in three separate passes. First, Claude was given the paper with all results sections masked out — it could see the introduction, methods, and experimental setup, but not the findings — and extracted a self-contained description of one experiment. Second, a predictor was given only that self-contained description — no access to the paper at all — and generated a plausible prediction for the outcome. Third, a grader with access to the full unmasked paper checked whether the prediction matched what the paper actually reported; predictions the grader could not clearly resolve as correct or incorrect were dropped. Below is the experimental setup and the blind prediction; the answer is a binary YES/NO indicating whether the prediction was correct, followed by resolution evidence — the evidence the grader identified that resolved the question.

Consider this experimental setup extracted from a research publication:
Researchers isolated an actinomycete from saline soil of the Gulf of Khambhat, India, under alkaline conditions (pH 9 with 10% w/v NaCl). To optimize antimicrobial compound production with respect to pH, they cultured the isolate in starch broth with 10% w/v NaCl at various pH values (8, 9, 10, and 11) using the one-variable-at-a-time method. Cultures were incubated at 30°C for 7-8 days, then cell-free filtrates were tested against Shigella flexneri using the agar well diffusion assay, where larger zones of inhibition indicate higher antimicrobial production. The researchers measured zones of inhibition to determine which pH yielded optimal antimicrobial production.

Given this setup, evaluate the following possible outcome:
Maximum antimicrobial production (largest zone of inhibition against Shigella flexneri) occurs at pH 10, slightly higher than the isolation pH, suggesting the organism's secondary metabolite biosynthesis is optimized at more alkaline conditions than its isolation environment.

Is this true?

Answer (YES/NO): NO